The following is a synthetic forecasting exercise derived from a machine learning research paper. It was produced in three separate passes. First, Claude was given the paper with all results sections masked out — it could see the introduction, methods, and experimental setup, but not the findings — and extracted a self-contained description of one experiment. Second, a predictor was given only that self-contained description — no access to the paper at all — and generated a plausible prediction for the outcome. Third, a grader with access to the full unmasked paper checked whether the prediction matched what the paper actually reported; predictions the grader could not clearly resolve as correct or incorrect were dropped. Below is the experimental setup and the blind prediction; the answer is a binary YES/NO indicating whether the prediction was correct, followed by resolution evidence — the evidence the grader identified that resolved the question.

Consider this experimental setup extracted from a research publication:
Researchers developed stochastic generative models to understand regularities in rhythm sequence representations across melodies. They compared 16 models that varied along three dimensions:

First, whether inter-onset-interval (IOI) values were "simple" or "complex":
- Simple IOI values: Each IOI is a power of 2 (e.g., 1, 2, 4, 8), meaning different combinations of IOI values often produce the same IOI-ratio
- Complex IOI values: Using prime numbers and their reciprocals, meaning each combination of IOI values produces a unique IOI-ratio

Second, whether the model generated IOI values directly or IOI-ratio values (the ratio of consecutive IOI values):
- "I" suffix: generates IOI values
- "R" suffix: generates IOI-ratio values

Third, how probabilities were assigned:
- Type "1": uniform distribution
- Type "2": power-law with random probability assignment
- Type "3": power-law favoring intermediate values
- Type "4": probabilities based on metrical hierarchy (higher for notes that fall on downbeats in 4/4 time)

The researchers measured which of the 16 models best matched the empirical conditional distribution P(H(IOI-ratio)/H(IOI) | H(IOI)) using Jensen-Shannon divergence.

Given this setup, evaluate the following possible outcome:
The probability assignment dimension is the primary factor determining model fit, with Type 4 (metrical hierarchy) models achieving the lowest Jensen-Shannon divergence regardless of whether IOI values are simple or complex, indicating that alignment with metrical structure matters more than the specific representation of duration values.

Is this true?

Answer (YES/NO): NO